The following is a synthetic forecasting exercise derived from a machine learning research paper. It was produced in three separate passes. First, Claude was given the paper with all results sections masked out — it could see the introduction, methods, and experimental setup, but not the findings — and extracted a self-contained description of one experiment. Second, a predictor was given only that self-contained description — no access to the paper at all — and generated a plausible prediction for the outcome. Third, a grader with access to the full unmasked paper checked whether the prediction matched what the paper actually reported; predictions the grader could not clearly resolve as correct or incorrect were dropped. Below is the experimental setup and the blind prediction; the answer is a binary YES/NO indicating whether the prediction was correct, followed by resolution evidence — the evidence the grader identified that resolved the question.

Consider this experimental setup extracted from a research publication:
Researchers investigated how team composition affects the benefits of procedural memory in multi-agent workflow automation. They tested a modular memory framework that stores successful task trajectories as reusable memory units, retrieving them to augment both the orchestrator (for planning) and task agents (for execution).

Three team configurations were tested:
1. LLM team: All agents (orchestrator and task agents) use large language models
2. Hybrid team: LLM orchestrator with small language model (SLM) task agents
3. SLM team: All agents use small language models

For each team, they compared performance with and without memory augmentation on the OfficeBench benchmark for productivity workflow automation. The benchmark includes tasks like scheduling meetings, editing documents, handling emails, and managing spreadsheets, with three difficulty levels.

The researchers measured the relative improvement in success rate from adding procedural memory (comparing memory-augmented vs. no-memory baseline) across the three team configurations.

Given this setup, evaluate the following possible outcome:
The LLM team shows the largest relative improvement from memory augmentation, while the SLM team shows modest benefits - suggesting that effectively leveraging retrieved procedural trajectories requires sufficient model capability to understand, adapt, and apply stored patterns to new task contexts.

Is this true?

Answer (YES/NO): NO